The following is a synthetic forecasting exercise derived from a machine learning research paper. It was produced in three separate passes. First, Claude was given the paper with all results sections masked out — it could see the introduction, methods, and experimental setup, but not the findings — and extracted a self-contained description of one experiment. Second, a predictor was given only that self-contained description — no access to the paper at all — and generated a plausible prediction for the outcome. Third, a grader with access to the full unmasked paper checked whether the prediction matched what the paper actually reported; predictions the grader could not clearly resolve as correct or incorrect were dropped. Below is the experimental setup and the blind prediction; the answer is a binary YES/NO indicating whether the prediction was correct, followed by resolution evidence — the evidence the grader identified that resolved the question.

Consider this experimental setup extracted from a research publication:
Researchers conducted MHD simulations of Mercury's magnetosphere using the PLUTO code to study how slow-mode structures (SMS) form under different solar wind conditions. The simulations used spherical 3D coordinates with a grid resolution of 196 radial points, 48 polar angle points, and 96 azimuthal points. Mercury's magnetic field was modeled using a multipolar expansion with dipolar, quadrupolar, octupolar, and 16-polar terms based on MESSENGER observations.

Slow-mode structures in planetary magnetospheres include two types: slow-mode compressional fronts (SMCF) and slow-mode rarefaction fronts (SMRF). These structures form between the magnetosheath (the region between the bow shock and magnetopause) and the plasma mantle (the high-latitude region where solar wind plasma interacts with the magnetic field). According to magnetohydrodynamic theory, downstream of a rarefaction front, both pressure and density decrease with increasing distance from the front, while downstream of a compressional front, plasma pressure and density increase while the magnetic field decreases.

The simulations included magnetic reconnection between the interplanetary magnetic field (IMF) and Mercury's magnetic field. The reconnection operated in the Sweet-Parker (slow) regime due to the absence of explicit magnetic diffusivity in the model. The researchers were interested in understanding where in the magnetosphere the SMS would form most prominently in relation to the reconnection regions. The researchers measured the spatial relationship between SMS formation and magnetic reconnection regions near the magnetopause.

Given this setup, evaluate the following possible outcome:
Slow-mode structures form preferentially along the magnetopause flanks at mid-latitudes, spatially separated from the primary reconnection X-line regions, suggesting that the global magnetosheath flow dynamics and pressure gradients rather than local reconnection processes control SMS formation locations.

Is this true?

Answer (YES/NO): NO